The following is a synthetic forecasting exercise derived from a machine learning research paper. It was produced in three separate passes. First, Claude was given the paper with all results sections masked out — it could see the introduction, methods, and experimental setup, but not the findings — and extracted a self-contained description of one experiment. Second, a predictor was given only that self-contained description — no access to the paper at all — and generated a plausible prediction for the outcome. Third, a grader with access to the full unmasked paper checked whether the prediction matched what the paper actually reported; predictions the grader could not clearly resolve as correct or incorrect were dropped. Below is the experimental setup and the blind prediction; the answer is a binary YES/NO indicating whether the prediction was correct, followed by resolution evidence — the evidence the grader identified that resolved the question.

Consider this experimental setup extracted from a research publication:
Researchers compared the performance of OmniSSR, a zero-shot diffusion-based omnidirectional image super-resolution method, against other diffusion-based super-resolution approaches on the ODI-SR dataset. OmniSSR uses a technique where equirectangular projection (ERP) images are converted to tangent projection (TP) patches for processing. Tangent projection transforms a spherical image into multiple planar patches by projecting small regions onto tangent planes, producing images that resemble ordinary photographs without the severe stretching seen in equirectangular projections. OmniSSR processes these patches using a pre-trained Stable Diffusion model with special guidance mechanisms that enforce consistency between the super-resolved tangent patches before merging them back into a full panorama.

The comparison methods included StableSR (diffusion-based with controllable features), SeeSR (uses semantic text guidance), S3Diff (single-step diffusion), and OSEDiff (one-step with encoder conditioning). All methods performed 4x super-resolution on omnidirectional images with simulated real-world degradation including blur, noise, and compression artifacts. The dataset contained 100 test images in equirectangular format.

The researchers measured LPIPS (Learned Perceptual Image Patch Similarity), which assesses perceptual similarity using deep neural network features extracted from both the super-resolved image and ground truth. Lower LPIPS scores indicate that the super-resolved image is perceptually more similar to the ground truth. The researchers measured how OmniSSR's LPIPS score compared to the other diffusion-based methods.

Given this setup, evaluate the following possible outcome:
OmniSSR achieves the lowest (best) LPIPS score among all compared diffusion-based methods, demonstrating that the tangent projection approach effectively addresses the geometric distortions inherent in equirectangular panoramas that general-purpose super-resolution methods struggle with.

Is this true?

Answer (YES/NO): NO